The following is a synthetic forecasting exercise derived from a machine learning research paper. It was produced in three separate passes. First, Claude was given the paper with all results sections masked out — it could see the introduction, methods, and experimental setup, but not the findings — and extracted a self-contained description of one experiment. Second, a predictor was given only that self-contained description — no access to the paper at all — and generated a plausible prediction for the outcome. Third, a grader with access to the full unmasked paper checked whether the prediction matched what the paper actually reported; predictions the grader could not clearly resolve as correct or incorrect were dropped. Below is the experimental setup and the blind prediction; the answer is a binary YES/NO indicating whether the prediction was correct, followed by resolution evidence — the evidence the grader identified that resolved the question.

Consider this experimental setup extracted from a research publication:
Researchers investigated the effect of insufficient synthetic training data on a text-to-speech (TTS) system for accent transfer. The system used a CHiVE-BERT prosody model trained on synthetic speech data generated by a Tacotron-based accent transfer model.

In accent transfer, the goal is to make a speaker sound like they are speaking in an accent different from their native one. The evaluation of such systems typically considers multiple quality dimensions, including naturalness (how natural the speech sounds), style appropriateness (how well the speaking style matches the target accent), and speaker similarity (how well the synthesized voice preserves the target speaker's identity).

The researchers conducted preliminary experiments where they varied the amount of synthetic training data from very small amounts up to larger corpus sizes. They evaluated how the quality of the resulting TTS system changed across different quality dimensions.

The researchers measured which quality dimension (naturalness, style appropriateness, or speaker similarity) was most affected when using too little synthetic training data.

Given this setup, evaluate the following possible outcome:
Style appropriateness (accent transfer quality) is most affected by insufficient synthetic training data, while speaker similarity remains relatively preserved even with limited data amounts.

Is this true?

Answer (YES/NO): NO